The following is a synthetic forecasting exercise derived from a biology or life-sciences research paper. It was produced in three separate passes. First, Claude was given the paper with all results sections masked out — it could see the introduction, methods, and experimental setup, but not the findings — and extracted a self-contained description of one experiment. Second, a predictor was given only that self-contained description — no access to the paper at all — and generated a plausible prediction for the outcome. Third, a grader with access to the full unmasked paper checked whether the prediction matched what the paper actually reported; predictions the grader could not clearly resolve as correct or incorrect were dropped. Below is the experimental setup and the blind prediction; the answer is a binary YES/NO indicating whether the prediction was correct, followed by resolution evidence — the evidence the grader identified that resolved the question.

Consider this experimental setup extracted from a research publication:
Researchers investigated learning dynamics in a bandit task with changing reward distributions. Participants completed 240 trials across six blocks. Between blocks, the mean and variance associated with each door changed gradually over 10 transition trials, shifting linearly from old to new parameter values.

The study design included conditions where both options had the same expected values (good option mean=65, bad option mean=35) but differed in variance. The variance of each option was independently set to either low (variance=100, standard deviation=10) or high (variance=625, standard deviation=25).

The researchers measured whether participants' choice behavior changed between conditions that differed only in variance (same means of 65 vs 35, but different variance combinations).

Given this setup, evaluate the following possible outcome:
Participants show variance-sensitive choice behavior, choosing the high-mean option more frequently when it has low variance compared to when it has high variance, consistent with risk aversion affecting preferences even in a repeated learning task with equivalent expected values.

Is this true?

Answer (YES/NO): NO